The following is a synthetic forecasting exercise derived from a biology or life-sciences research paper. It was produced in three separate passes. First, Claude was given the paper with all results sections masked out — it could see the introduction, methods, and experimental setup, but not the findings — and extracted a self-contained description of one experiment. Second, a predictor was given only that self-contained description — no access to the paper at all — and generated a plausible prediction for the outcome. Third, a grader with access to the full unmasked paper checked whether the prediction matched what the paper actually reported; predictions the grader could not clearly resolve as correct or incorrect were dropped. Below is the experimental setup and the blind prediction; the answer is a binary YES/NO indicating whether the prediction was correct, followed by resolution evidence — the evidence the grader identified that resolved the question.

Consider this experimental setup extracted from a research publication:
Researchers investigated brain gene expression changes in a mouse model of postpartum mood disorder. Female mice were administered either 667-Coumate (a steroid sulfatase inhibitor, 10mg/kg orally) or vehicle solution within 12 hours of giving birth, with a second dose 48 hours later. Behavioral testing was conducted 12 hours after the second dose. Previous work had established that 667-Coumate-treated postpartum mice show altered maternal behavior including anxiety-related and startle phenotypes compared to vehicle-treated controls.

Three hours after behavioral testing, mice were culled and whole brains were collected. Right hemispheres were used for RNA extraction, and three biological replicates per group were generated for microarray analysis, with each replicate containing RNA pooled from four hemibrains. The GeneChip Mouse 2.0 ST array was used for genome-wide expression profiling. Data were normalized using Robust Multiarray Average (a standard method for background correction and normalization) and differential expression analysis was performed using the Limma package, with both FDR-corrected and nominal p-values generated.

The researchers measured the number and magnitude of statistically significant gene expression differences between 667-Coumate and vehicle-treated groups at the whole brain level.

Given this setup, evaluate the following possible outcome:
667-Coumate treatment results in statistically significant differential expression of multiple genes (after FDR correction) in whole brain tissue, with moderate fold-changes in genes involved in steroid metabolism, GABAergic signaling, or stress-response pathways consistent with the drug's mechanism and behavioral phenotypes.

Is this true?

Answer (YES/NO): NO